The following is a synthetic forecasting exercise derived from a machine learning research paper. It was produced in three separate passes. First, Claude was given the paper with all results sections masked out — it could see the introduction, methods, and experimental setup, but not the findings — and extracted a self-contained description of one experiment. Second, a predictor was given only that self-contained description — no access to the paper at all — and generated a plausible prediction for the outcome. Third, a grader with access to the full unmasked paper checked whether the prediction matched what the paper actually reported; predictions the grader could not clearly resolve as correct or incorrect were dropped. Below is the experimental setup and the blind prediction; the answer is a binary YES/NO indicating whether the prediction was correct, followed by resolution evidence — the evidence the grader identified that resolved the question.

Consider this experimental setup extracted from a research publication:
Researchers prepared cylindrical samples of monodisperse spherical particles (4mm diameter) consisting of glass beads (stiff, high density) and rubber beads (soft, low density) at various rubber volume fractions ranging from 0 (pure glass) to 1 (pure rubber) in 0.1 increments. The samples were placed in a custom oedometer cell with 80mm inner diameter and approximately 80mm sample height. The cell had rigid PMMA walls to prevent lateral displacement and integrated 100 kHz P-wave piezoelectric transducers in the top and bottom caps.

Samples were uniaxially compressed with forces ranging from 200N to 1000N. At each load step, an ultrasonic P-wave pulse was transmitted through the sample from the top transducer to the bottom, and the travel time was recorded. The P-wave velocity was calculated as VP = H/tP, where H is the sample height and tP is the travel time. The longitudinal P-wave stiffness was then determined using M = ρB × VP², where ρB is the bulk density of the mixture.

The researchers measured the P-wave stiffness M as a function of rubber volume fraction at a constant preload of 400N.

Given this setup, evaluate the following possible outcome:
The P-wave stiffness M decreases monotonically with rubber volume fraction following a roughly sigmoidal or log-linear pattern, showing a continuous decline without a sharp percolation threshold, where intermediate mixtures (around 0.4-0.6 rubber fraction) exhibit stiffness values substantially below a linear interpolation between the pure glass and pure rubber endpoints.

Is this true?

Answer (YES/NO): NO